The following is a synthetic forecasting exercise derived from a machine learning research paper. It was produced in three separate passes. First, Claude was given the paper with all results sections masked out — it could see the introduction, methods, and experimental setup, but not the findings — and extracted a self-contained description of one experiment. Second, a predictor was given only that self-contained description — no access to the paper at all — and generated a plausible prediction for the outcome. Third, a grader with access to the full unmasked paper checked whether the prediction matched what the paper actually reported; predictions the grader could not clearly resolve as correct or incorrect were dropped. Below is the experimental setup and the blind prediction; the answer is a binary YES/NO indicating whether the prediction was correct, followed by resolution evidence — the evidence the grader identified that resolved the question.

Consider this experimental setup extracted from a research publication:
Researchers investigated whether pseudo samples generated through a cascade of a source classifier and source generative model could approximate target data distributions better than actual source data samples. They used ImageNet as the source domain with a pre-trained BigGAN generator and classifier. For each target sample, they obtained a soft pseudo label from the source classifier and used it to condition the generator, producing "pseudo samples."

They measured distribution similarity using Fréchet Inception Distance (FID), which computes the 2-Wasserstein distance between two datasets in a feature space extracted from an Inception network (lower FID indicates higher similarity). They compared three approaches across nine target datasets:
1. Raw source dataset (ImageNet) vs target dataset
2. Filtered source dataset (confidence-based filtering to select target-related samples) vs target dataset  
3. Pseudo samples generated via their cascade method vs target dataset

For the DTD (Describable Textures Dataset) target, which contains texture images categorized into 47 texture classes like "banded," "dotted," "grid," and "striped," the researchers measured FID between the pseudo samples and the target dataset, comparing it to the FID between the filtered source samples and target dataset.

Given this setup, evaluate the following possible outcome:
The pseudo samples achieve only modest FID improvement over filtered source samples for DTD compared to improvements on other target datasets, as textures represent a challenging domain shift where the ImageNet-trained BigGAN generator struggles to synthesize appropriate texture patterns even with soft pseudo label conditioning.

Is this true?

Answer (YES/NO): NO